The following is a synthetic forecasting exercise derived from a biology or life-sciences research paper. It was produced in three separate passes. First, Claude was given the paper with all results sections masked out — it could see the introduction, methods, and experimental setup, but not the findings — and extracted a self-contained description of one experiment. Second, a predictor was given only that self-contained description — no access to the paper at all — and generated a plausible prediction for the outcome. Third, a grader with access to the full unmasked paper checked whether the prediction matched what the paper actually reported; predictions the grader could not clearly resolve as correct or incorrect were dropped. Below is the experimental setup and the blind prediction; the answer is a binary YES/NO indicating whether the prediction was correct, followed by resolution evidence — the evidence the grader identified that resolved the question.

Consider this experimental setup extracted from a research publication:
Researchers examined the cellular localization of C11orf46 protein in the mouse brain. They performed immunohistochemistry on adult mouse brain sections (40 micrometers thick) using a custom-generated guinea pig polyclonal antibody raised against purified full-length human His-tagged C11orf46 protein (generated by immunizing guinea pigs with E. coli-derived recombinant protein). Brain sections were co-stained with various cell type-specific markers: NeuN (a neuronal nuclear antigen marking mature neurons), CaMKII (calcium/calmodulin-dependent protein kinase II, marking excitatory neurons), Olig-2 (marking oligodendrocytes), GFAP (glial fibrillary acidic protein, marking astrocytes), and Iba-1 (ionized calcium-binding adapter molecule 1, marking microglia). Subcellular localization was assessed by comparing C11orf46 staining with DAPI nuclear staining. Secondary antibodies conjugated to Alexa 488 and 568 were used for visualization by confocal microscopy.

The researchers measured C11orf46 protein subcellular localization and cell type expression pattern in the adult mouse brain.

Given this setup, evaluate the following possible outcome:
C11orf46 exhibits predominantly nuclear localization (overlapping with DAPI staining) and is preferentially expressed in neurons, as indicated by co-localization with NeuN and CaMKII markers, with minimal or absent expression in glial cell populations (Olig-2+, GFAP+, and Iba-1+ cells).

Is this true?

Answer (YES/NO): YES